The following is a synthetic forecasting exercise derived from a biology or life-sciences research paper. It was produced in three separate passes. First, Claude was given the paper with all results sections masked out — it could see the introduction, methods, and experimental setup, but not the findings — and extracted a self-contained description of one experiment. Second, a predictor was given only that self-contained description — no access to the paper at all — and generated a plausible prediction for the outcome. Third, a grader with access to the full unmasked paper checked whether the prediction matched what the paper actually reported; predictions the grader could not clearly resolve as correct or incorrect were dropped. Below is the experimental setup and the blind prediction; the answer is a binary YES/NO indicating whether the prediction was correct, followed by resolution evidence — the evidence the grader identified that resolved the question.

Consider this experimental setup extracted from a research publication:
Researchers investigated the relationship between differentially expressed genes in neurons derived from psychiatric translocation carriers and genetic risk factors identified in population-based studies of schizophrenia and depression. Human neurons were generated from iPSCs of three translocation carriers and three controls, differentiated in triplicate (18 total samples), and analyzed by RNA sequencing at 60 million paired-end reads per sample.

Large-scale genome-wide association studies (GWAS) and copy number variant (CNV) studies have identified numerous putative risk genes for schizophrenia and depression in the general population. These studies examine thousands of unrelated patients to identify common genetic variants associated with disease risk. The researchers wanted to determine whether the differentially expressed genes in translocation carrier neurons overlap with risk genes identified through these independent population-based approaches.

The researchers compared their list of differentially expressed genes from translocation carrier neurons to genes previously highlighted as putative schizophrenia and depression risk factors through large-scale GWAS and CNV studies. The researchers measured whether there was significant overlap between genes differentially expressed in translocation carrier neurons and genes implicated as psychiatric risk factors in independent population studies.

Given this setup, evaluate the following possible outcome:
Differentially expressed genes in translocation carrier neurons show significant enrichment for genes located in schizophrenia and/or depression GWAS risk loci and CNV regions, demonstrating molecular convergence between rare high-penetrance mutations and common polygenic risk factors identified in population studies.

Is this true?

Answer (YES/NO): YES